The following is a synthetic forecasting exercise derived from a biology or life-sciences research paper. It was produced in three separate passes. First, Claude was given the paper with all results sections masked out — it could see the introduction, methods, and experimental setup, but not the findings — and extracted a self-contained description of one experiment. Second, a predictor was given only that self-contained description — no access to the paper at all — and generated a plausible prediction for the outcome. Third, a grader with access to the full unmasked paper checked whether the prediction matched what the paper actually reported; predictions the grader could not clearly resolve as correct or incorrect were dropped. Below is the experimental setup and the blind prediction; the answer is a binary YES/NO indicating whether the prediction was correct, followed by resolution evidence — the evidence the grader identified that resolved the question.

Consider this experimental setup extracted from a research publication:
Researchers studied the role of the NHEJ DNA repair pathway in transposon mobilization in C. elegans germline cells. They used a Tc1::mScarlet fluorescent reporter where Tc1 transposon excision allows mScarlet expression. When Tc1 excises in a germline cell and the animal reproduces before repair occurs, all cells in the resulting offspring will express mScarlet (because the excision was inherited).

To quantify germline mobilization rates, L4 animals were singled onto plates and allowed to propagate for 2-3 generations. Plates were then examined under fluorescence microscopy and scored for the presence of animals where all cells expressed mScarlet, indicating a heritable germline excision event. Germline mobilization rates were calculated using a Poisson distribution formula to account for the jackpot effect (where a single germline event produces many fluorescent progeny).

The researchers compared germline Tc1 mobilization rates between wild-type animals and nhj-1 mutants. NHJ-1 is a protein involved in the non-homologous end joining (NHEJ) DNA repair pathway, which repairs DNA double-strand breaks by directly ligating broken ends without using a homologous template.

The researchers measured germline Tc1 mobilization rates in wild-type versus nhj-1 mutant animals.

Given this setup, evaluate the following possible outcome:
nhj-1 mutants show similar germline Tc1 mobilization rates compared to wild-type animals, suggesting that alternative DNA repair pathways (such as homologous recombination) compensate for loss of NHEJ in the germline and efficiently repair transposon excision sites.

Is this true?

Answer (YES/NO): YES